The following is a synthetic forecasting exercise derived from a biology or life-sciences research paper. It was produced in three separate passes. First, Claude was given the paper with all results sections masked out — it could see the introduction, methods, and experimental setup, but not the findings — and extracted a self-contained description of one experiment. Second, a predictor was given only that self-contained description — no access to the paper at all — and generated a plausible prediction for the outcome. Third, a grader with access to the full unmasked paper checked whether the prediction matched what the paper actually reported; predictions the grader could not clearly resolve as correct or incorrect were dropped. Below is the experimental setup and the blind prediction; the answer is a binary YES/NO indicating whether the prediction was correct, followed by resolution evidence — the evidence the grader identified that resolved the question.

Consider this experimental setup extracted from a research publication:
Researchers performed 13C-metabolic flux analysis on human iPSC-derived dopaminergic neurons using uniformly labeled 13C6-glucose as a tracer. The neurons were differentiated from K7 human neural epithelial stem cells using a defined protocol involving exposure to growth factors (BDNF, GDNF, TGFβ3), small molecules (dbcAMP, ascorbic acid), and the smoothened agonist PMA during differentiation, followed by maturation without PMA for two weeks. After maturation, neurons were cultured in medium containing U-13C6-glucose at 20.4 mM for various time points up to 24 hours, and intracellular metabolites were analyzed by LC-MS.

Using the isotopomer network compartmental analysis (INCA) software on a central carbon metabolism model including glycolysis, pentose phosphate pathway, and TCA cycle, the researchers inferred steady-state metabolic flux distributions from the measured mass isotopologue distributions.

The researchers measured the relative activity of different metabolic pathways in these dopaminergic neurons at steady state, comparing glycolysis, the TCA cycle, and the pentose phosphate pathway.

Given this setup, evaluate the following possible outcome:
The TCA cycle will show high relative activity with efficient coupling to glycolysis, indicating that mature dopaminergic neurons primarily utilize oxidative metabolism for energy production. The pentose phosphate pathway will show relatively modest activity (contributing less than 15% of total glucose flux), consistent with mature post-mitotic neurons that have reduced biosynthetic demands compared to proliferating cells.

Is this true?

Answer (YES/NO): NO